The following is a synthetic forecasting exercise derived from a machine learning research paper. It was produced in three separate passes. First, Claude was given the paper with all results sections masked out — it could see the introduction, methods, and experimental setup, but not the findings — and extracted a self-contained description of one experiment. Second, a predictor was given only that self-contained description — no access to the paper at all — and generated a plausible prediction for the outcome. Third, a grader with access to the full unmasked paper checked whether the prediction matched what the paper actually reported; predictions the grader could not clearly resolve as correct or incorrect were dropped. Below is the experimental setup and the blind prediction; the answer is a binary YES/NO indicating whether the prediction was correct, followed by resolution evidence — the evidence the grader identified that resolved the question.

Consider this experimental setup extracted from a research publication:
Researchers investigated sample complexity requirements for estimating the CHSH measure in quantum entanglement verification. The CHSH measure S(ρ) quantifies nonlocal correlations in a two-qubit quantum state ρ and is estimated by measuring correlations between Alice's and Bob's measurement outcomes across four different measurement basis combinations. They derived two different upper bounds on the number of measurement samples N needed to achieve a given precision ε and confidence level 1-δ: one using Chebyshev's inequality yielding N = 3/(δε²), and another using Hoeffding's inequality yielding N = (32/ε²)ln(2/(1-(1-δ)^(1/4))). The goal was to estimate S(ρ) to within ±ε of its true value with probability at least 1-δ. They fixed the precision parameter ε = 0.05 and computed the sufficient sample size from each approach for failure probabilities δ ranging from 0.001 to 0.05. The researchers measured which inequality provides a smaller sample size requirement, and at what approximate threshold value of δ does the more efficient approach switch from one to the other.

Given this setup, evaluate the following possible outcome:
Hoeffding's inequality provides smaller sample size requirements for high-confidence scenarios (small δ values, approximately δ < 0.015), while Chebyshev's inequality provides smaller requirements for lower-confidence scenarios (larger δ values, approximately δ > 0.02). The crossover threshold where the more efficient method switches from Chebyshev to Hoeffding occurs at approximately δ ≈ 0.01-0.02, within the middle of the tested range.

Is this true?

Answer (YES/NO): YES